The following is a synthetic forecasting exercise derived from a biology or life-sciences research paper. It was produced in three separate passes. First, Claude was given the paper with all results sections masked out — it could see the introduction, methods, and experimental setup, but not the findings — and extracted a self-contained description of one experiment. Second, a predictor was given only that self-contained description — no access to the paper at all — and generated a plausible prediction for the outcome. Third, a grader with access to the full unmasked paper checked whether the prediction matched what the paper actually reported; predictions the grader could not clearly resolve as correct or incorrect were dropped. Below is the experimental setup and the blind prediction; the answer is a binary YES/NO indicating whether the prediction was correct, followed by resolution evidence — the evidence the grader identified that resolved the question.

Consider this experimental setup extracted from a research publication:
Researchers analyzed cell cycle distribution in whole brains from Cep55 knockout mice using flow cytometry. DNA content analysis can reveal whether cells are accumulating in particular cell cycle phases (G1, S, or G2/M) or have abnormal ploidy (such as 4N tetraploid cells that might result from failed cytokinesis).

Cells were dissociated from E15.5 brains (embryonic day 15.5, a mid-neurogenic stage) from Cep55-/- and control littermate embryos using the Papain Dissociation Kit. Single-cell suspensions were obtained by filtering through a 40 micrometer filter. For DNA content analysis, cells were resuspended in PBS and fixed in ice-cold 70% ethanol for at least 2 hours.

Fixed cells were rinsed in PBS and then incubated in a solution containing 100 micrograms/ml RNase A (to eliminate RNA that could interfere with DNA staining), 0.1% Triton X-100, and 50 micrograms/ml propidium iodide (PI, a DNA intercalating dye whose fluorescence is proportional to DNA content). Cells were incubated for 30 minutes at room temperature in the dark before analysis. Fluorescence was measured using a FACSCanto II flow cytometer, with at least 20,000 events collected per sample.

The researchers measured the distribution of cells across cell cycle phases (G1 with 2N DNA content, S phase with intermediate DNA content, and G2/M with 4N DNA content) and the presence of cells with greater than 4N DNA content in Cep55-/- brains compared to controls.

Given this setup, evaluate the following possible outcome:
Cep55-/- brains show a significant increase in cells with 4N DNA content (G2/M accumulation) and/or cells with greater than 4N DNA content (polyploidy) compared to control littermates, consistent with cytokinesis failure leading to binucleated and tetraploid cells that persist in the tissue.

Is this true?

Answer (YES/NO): YES